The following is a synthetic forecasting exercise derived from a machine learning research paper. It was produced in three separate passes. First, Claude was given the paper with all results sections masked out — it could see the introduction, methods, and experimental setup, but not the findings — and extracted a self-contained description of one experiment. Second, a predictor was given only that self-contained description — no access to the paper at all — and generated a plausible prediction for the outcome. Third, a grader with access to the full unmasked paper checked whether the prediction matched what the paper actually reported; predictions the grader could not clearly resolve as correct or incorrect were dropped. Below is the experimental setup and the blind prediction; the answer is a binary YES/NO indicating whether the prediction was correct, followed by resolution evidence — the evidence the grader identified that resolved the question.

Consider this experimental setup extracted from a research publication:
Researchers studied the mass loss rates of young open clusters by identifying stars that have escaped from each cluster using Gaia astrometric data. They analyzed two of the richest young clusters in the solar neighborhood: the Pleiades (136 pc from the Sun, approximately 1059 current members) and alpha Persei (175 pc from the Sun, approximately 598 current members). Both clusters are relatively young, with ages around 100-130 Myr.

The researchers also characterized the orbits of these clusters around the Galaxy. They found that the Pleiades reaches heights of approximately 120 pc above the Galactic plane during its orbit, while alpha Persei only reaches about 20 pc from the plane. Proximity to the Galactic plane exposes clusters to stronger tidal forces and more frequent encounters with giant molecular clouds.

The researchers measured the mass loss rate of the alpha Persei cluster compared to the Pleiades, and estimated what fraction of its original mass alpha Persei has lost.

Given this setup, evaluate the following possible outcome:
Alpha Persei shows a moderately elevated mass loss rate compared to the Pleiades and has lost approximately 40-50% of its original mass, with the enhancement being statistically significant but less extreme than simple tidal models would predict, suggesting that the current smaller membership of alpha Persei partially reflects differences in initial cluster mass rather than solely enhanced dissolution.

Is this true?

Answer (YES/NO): NO